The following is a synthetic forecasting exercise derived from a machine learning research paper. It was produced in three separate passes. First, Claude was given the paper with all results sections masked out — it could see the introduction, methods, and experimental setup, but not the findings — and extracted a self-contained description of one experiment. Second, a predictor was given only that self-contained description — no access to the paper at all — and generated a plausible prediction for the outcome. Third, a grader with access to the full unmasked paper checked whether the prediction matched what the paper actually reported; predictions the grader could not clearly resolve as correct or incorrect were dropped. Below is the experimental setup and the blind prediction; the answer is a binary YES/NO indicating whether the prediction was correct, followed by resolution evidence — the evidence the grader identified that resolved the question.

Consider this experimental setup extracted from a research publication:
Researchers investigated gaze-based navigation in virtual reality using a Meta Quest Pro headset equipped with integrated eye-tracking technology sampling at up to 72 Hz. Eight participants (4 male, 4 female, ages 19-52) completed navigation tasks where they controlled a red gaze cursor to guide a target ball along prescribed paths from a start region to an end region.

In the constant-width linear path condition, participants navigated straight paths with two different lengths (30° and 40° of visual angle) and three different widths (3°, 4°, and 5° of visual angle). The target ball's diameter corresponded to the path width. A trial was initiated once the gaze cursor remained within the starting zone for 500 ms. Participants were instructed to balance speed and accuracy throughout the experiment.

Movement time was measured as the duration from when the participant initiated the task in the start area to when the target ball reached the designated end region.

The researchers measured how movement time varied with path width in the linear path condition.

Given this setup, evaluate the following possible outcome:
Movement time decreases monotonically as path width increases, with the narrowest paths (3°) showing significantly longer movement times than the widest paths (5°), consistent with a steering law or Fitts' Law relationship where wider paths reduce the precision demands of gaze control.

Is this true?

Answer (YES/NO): NO